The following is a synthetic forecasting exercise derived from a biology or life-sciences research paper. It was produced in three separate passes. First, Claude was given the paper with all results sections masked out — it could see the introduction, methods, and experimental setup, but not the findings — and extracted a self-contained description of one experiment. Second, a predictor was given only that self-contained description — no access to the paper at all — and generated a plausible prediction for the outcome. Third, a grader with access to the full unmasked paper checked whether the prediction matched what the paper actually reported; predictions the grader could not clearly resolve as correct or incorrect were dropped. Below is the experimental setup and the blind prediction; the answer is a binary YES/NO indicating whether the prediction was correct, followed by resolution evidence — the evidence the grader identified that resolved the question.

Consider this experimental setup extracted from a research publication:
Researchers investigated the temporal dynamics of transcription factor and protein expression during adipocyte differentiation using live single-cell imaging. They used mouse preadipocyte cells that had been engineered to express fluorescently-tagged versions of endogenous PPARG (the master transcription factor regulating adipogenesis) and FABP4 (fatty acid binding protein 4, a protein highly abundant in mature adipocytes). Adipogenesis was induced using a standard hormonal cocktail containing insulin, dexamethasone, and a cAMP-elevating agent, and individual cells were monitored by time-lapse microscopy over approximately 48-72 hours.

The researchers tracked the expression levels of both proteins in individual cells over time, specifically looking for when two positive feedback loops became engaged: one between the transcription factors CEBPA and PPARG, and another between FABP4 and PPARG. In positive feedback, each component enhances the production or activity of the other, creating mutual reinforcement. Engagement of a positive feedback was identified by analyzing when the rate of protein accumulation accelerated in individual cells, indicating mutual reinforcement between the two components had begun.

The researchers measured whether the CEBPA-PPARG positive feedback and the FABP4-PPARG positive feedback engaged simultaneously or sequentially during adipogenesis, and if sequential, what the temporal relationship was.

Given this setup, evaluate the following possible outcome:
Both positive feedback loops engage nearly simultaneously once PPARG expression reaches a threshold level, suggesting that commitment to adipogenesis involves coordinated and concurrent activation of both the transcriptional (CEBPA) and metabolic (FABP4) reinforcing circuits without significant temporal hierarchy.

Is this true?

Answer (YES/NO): NO